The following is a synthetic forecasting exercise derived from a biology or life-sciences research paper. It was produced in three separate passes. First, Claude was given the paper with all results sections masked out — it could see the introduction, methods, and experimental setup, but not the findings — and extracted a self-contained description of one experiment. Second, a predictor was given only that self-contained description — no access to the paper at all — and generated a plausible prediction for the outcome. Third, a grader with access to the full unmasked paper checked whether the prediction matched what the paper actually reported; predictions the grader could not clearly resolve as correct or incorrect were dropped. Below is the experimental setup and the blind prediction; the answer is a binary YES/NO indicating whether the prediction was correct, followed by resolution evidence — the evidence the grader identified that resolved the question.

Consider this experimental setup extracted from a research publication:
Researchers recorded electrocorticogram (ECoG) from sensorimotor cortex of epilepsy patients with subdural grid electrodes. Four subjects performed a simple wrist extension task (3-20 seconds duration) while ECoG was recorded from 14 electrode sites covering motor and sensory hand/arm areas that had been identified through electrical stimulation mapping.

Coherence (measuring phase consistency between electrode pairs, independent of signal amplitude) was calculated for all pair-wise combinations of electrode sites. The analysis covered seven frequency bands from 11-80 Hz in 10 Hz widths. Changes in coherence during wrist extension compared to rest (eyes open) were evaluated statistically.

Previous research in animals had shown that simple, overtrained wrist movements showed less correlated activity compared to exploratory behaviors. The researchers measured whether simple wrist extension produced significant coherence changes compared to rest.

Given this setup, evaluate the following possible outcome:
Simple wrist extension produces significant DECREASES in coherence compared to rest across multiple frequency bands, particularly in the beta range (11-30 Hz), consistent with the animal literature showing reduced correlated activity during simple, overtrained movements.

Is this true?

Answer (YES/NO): NO